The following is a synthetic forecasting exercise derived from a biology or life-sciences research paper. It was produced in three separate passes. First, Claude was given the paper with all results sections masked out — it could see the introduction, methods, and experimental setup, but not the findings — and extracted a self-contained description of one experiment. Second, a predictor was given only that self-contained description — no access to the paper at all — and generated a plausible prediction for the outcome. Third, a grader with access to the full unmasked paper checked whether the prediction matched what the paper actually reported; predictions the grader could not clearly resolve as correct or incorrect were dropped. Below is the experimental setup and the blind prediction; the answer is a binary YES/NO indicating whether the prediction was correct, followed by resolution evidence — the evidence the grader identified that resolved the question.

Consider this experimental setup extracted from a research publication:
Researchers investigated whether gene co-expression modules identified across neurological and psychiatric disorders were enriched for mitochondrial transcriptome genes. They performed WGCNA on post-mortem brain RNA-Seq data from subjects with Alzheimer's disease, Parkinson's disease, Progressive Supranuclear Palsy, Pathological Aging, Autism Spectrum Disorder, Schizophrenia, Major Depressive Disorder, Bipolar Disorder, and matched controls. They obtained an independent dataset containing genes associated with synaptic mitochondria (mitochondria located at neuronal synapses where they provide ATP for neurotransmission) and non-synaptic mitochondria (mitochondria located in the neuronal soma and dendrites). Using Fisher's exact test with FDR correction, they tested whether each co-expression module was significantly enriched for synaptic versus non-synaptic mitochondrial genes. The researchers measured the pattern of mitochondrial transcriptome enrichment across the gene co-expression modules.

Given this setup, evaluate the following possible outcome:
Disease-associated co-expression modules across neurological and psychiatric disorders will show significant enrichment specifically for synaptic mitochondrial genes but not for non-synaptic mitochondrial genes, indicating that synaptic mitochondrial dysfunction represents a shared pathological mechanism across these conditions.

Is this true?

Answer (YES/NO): NO